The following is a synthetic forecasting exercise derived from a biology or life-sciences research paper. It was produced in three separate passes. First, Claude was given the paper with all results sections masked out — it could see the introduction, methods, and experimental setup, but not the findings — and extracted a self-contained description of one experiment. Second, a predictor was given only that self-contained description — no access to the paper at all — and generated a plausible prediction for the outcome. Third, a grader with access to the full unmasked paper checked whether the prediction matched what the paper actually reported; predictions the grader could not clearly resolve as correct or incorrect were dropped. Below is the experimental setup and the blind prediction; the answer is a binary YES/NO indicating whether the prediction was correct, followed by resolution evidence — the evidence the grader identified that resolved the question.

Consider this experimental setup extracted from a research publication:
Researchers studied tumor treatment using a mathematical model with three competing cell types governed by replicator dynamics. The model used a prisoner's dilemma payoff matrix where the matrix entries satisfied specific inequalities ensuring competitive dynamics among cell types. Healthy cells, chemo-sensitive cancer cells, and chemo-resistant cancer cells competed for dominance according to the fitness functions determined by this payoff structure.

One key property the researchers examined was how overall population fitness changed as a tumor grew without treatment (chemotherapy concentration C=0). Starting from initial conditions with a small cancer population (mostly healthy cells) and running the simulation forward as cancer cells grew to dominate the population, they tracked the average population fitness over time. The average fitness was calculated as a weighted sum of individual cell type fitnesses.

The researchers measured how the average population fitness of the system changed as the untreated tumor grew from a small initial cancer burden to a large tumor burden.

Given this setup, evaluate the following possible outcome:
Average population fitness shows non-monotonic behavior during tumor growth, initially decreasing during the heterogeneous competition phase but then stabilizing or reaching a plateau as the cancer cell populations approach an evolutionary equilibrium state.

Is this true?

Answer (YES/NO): NO